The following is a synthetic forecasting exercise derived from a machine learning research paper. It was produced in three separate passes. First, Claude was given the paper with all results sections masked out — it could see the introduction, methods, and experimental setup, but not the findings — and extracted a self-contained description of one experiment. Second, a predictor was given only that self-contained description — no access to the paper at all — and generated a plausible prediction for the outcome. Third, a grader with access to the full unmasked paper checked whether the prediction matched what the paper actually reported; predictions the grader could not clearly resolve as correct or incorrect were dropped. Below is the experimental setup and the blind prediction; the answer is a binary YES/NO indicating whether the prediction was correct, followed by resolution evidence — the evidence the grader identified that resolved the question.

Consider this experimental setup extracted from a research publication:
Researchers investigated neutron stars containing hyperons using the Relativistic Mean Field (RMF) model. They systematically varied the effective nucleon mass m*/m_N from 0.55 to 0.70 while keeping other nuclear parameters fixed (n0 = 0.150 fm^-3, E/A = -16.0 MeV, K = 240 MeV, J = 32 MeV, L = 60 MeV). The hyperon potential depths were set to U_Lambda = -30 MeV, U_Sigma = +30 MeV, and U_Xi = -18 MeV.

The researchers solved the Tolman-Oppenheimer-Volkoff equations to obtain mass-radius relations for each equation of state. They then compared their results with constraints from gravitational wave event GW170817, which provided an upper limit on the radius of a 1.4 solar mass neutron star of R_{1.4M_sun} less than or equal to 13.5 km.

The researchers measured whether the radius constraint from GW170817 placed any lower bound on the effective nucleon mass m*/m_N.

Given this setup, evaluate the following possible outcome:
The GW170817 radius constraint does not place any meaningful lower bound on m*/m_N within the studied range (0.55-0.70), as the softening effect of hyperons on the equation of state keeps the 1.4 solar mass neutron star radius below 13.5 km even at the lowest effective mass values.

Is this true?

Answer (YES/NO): NO